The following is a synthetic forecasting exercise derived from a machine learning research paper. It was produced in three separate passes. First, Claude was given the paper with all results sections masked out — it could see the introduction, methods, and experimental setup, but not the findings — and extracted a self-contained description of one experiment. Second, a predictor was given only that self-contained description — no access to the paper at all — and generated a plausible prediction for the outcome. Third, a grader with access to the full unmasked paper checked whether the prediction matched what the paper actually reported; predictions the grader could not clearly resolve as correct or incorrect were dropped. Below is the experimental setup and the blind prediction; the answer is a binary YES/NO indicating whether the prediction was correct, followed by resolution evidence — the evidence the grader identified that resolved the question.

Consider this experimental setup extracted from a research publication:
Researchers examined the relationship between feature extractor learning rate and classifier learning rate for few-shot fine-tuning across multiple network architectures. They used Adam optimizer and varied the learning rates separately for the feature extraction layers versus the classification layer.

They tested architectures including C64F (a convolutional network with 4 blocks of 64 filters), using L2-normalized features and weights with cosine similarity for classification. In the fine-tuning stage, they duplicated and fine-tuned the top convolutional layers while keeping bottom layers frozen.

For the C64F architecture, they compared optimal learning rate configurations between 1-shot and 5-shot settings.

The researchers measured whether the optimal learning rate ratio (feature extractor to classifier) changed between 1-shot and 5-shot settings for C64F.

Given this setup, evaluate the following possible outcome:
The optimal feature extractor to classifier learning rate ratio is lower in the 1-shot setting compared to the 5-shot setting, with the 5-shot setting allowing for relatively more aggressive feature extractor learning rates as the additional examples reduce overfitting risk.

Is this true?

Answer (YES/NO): NO